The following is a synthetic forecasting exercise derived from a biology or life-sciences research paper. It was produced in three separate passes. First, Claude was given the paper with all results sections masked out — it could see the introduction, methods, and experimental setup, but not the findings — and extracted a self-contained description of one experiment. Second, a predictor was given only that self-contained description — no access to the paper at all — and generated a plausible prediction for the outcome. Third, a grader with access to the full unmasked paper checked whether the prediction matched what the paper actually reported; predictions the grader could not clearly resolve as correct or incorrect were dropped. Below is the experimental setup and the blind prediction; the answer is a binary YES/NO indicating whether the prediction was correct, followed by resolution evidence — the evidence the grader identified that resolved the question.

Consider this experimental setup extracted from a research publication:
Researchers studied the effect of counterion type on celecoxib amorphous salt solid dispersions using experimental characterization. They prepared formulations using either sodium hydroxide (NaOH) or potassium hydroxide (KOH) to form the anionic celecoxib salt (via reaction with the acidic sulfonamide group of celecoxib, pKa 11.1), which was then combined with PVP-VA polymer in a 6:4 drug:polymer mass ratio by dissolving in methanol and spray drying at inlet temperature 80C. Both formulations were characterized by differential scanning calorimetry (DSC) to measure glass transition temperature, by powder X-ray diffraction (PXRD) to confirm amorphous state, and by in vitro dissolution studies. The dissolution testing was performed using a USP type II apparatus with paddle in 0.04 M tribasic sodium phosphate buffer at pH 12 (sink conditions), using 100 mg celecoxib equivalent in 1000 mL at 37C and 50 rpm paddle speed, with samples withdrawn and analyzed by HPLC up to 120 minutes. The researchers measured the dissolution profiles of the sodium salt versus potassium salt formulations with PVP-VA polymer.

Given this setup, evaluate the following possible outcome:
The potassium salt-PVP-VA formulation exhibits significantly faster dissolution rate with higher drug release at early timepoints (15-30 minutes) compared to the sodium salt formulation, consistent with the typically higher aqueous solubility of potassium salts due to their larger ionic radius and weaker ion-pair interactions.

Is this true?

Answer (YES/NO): NO